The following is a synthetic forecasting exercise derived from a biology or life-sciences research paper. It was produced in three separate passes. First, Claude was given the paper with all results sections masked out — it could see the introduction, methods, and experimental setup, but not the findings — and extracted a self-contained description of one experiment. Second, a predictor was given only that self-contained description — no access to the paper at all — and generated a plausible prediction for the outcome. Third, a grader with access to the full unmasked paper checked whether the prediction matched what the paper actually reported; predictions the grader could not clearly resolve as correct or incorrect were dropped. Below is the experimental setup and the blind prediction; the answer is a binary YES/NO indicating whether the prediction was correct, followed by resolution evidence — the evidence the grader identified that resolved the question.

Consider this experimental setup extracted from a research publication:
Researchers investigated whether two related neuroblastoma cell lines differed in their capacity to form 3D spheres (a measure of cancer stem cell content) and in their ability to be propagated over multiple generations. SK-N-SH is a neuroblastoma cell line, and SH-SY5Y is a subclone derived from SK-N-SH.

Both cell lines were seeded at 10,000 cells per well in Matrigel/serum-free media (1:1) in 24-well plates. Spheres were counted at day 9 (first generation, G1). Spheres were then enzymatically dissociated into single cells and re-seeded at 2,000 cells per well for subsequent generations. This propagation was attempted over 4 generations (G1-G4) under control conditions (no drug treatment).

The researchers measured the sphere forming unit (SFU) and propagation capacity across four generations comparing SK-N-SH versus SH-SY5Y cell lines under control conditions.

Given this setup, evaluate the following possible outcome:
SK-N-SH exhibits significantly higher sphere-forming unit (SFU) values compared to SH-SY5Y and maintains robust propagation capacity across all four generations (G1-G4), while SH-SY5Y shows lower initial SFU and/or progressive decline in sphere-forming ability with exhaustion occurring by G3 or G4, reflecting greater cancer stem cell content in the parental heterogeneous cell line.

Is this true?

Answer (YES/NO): NO